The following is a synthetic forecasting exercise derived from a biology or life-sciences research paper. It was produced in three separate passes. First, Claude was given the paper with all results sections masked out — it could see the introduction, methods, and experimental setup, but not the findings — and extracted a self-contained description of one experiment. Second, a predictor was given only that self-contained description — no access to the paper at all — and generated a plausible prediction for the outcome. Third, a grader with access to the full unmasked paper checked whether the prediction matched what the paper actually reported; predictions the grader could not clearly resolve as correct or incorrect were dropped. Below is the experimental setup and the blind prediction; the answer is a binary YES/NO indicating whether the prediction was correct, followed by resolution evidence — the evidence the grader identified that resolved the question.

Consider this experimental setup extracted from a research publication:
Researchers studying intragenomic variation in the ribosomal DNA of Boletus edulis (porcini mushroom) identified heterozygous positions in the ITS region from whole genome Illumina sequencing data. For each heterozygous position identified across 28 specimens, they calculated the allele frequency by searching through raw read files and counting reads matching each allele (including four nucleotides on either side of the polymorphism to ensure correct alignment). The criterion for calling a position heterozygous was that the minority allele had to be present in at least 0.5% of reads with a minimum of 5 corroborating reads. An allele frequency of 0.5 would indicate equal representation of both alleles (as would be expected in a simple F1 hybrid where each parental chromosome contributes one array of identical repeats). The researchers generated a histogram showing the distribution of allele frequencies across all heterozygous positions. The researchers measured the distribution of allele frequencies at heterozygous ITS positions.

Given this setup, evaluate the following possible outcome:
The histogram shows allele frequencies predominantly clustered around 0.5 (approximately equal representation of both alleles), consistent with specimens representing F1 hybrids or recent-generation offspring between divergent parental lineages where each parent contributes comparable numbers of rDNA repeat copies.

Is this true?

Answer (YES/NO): NO